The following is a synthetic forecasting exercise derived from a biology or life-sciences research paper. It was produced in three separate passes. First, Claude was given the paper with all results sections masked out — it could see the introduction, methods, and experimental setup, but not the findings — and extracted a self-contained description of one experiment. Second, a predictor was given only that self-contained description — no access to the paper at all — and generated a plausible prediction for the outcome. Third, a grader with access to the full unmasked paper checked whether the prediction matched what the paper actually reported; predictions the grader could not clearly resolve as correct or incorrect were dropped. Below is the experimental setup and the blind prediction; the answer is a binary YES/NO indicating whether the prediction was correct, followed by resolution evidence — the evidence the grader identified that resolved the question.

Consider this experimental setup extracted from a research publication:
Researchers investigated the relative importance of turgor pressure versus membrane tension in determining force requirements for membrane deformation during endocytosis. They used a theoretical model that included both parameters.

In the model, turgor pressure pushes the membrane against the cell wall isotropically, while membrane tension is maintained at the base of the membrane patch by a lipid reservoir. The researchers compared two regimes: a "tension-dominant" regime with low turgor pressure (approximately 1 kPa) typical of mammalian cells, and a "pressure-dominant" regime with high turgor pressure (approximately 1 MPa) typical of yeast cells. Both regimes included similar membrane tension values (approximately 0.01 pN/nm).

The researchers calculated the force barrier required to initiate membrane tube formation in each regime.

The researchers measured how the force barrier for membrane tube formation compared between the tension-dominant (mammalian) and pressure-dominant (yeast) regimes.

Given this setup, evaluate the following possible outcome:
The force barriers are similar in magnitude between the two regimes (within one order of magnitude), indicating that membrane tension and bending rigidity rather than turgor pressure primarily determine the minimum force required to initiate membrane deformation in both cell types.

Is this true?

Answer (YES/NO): NO